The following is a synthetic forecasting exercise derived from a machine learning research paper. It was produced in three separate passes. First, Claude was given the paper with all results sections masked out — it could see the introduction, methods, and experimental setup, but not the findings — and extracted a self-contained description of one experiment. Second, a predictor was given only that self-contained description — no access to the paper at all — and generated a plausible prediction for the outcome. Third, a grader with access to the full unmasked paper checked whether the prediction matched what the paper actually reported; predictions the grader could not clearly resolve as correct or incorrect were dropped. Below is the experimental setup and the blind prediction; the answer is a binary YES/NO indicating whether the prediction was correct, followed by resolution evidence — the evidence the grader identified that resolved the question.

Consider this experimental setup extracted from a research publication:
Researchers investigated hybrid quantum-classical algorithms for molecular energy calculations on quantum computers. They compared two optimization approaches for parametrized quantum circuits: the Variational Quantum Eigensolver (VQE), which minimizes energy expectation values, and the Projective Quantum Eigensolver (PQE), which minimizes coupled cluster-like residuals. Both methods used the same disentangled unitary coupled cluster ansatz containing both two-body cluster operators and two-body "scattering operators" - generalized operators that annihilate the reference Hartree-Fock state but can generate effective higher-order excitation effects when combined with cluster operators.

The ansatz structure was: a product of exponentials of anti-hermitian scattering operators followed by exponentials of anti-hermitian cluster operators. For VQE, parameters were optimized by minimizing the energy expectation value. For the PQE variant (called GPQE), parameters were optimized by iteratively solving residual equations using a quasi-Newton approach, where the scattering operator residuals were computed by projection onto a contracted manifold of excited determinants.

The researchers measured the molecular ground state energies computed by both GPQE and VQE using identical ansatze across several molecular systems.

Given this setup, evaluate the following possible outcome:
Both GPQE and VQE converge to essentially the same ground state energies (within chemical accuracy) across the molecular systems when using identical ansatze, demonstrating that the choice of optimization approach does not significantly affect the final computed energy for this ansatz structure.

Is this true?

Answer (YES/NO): YES